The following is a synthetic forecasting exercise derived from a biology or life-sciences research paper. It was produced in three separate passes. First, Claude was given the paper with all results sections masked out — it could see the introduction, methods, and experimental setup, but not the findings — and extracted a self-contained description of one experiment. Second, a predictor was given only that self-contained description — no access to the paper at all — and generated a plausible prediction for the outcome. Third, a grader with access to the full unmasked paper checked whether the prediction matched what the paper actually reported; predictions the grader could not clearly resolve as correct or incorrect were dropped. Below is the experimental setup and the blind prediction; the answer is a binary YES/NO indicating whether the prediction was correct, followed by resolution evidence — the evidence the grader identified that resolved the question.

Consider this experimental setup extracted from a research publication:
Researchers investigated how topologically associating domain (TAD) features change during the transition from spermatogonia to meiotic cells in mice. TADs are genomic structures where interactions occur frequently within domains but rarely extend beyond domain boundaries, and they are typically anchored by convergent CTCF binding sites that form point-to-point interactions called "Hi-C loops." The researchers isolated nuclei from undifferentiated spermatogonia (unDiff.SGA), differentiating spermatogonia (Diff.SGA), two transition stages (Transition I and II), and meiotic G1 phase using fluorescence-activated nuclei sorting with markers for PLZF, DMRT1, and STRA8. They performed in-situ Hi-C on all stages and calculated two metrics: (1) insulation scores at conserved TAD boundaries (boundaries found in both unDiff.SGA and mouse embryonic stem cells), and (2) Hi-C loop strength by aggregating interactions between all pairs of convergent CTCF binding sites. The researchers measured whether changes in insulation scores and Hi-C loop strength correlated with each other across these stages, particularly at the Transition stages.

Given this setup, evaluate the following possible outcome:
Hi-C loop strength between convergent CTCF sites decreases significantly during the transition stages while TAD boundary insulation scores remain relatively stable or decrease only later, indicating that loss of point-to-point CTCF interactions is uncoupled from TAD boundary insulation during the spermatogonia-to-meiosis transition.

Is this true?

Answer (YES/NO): NO